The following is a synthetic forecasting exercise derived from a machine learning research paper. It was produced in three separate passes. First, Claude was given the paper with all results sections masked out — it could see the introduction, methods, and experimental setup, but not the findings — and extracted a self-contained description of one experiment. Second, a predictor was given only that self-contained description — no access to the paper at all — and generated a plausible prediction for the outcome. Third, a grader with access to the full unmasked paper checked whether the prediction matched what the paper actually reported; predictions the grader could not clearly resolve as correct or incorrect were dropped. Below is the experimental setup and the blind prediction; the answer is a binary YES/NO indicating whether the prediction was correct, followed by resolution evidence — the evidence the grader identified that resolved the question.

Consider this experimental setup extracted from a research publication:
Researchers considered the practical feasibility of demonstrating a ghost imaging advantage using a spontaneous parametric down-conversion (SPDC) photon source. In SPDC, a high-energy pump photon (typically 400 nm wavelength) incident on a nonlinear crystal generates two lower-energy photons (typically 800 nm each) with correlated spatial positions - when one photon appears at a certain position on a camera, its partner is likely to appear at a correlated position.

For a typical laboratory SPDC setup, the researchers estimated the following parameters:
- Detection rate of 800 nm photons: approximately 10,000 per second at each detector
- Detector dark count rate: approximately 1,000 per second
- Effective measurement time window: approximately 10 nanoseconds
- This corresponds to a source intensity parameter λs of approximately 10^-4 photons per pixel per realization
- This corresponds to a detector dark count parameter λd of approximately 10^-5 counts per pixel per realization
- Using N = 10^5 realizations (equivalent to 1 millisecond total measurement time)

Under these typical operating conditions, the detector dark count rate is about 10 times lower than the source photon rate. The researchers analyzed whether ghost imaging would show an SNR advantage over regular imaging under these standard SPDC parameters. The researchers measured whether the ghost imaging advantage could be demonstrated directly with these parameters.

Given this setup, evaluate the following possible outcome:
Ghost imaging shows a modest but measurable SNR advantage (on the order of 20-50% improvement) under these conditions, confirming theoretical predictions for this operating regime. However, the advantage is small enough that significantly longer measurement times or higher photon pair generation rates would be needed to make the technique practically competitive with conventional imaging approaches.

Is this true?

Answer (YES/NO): NO